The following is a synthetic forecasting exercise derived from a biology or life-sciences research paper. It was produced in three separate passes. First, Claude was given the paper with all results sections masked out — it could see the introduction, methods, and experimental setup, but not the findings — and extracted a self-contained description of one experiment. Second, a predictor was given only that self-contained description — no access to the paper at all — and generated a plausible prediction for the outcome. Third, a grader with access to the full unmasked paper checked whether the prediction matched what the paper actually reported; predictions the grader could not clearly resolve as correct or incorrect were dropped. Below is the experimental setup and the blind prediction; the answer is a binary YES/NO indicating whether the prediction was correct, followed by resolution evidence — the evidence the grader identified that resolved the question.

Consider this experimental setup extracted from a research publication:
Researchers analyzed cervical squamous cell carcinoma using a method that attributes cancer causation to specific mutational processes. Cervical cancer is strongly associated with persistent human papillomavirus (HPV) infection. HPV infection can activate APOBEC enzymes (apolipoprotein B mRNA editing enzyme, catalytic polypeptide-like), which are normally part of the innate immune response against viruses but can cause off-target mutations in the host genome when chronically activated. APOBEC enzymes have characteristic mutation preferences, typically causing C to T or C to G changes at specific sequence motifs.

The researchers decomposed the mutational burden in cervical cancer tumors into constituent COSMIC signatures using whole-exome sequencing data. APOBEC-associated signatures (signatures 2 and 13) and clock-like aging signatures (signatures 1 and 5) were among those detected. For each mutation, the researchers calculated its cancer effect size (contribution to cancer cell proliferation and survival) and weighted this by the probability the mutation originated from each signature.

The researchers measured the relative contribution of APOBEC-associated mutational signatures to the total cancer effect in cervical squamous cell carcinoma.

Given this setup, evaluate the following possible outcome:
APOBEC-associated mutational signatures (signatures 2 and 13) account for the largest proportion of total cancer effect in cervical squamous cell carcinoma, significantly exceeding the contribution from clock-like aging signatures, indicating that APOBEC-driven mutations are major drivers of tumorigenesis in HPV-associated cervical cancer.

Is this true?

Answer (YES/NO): YES